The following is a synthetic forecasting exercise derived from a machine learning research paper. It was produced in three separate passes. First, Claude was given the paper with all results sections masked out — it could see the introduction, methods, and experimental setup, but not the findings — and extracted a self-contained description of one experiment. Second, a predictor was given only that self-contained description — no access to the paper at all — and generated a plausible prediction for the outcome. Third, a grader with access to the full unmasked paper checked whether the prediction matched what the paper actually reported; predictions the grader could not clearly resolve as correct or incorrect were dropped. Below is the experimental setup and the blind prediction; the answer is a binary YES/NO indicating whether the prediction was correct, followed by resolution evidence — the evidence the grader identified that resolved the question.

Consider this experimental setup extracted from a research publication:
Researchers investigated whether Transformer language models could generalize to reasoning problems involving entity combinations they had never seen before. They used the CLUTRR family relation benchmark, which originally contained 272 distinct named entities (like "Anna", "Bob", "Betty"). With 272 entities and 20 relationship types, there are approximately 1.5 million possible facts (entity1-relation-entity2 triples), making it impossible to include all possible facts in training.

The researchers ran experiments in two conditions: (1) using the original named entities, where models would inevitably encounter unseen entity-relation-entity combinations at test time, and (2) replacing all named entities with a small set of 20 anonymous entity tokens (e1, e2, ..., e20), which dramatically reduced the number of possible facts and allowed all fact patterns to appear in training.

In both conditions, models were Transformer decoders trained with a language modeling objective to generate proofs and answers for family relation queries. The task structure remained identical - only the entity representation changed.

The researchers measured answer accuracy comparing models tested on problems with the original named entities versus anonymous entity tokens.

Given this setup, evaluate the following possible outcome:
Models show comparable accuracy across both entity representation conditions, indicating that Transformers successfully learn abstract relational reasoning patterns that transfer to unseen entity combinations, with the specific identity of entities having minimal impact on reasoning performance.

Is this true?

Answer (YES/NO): NO